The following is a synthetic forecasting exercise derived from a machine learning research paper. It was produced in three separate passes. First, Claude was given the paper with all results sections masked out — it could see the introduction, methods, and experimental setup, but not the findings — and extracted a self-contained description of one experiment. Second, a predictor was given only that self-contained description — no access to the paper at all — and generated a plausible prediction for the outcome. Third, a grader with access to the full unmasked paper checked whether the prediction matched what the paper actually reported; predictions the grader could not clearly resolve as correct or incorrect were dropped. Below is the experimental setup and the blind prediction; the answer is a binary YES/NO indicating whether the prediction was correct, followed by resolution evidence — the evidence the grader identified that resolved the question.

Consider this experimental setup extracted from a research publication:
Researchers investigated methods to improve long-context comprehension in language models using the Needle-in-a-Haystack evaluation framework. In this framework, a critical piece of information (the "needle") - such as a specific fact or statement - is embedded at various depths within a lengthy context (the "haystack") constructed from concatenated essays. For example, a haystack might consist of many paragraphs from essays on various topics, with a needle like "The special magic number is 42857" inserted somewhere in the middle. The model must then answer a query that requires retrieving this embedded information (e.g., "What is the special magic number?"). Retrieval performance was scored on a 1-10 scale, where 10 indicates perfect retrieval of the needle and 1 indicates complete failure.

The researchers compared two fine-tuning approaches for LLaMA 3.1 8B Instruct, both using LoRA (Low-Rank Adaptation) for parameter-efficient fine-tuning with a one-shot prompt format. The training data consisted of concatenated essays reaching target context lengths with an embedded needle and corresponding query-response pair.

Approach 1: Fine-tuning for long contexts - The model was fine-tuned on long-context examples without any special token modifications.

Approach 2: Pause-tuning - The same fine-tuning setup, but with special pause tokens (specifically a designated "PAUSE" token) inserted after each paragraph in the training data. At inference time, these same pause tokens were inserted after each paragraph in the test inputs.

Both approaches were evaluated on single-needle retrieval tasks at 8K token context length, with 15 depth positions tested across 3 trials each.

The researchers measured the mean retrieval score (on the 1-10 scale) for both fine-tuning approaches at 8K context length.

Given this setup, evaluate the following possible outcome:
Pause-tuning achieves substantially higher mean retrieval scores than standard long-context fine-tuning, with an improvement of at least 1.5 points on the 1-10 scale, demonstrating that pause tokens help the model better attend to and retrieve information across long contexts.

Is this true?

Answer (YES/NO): YES